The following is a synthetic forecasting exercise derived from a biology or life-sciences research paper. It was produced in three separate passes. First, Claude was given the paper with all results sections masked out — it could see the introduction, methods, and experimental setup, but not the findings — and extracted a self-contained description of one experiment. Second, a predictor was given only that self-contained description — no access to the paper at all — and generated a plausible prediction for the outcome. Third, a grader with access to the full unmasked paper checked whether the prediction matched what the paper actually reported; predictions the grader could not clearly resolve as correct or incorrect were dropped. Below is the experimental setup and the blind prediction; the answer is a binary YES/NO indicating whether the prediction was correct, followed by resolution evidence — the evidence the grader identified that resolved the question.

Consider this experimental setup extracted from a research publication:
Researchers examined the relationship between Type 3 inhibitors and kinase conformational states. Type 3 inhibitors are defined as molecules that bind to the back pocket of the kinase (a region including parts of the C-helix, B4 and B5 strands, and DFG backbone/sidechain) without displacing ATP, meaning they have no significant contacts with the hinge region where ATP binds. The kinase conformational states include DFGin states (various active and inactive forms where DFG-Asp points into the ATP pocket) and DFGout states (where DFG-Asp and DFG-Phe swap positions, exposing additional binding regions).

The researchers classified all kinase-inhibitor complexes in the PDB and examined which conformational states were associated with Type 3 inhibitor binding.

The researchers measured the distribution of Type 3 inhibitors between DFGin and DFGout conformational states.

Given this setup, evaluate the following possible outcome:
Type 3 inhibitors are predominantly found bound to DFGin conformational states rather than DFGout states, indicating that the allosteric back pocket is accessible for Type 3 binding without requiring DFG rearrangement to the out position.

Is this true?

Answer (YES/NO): NO